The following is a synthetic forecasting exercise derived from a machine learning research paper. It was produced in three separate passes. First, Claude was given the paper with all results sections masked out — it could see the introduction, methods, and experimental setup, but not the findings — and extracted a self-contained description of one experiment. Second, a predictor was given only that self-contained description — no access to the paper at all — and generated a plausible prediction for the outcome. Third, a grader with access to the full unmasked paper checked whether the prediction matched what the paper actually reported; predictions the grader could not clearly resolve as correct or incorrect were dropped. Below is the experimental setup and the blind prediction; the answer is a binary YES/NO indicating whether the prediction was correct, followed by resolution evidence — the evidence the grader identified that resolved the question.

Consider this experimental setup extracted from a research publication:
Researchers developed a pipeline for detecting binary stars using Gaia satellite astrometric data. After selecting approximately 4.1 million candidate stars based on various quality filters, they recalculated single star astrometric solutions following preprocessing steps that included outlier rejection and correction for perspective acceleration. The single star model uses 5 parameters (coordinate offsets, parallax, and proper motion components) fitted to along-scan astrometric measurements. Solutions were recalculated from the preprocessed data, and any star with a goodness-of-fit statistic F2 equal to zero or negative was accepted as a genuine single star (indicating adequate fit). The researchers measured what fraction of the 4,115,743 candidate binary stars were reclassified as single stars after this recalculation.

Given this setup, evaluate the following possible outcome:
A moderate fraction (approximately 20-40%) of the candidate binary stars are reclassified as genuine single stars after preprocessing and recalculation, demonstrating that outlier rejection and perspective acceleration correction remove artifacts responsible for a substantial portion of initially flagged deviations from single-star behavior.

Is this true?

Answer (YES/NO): NO